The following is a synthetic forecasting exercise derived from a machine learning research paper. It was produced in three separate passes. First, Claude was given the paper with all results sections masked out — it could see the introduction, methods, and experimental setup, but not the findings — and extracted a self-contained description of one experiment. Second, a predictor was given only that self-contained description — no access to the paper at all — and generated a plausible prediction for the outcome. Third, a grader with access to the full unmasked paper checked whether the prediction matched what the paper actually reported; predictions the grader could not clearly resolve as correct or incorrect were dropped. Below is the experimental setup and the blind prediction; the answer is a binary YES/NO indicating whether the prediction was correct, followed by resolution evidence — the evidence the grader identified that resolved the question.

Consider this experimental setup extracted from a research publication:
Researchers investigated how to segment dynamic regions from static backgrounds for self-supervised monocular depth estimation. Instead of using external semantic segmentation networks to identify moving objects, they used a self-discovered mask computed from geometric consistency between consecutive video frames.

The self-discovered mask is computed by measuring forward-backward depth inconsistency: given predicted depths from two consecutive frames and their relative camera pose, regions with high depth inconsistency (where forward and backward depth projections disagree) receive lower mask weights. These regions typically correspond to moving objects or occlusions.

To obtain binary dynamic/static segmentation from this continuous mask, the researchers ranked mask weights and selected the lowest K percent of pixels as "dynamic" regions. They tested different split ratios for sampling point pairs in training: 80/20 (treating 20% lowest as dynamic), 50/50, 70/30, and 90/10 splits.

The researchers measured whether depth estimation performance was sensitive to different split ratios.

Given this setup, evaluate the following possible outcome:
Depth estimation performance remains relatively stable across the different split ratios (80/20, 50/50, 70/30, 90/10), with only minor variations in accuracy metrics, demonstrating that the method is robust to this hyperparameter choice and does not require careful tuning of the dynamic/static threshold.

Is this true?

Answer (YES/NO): YES